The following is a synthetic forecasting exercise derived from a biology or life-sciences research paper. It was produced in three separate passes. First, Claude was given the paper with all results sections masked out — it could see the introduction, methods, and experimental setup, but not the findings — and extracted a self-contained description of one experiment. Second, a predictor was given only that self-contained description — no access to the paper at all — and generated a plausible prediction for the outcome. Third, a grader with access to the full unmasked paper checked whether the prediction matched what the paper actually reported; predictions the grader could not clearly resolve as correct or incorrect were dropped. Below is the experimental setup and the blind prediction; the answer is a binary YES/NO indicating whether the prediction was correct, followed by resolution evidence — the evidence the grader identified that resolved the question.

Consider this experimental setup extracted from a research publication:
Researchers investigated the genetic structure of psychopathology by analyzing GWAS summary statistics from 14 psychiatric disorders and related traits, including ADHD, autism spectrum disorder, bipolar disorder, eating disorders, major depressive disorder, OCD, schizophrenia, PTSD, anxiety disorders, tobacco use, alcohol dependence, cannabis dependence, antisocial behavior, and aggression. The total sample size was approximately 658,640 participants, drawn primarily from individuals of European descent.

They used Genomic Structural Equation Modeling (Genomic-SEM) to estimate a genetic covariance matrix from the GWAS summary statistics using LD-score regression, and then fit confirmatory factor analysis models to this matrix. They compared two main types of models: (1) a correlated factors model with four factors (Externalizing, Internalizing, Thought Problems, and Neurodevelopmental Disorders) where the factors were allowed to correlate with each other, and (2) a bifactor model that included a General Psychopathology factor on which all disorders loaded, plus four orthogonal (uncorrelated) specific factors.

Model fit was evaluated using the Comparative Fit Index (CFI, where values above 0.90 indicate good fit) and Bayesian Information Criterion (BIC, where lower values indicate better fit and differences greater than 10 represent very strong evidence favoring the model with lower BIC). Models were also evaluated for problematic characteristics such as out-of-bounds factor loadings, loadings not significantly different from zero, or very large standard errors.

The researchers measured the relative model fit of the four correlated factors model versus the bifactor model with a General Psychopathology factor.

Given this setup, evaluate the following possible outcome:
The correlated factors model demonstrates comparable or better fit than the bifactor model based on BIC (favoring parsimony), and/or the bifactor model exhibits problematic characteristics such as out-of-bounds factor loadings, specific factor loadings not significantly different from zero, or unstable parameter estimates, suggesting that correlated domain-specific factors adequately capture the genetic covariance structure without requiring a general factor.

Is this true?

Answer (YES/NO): YES